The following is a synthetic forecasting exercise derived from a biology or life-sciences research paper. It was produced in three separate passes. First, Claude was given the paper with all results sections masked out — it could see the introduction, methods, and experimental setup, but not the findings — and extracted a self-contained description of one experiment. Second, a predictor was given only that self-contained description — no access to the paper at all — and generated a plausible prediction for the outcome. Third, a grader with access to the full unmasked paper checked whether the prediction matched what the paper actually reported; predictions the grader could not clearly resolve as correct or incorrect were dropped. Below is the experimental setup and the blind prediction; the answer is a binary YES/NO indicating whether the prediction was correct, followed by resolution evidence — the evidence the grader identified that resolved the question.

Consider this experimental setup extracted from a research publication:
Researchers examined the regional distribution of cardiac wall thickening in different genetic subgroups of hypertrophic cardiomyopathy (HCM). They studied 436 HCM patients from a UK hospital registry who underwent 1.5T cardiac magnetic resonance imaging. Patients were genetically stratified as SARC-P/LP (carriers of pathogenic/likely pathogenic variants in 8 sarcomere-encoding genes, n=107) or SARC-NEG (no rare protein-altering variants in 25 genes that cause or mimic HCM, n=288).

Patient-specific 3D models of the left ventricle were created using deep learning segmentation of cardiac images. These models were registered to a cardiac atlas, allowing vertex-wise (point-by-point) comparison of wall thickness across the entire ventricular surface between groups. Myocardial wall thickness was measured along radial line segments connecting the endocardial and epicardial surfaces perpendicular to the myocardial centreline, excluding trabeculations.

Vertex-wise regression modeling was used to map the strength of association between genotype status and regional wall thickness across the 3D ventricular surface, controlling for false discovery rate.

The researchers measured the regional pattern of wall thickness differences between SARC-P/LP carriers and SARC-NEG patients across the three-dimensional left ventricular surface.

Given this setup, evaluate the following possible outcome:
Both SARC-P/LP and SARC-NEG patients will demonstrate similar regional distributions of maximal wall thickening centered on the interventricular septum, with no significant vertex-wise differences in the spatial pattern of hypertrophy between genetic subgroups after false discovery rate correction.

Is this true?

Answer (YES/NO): NO